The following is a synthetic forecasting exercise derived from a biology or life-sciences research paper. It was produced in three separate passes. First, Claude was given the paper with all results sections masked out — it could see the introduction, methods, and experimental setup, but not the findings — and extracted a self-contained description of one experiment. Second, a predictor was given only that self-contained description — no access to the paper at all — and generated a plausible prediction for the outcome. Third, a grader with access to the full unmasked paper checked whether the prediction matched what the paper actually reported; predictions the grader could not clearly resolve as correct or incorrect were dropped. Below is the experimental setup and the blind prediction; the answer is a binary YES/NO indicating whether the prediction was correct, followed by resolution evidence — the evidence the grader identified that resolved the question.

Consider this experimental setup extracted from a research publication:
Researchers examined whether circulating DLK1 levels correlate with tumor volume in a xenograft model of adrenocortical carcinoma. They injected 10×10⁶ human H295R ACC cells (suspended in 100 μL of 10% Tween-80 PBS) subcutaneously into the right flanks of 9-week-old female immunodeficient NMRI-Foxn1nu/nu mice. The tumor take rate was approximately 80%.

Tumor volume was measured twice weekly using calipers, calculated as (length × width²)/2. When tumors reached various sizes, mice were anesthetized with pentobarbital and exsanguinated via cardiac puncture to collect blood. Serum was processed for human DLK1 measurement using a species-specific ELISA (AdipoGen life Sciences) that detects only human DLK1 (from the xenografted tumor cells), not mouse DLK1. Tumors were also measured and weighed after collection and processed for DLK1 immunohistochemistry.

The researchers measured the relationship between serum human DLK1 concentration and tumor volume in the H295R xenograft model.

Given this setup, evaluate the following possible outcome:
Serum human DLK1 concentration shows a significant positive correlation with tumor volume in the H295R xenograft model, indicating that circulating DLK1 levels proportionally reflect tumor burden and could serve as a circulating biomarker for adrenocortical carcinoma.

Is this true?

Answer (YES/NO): YES